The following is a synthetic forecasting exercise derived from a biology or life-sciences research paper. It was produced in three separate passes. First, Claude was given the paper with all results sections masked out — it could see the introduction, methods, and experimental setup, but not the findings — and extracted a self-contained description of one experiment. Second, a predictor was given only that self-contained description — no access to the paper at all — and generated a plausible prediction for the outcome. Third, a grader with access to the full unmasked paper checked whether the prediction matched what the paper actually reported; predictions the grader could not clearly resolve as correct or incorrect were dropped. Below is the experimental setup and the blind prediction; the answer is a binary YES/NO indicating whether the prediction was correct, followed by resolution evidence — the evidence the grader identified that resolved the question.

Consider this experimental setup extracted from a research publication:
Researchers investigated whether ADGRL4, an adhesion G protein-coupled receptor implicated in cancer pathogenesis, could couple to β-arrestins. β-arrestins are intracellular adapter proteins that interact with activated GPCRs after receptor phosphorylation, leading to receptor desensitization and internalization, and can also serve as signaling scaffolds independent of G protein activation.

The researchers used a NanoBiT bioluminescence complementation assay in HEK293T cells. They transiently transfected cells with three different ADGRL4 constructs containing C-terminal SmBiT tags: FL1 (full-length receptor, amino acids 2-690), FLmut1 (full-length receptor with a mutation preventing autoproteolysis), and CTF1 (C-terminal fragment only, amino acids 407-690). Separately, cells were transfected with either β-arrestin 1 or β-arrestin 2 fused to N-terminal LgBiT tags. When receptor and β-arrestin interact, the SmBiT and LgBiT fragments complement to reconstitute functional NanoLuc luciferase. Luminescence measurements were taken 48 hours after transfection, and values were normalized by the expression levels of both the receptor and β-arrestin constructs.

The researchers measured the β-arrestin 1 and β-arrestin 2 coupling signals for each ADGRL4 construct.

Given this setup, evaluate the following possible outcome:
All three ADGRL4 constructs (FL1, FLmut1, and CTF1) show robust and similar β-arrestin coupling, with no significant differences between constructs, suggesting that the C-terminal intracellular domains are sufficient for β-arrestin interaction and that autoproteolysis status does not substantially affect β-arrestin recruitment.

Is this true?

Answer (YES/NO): NO